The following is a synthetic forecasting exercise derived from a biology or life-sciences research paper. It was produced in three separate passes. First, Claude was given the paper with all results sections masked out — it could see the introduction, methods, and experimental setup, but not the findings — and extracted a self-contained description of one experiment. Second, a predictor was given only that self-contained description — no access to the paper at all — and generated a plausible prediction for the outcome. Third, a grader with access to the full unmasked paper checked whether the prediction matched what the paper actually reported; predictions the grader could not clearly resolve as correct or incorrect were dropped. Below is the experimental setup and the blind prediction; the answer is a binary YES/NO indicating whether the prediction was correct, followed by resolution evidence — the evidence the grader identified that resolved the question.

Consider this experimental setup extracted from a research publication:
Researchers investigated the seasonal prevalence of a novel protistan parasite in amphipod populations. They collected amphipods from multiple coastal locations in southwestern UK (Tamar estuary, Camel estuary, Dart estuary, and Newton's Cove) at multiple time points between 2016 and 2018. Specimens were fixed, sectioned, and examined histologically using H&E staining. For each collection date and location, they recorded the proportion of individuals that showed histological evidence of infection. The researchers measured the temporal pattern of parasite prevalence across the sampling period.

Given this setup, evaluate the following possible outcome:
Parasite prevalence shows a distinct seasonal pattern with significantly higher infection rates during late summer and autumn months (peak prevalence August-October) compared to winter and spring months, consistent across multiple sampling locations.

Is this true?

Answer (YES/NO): NO